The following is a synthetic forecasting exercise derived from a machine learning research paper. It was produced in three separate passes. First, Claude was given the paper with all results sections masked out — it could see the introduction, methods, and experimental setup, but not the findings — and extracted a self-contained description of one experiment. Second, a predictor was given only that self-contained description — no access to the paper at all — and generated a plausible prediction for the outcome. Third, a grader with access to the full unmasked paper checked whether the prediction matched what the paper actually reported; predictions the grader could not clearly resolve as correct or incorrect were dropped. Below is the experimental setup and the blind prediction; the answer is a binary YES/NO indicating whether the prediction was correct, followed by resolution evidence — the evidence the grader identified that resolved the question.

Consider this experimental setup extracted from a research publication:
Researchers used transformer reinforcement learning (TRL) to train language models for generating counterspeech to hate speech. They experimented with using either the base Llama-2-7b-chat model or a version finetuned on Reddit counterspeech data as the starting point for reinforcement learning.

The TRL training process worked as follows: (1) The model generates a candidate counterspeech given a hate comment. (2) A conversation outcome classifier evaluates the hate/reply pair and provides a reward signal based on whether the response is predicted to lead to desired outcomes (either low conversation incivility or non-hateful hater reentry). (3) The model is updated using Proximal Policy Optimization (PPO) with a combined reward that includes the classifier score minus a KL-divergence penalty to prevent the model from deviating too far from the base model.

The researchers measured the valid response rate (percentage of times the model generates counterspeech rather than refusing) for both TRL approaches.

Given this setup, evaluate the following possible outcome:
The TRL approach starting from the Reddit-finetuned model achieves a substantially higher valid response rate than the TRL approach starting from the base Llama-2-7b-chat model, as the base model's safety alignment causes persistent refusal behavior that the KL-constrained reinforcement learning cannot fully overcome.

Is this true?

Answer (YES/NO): NO